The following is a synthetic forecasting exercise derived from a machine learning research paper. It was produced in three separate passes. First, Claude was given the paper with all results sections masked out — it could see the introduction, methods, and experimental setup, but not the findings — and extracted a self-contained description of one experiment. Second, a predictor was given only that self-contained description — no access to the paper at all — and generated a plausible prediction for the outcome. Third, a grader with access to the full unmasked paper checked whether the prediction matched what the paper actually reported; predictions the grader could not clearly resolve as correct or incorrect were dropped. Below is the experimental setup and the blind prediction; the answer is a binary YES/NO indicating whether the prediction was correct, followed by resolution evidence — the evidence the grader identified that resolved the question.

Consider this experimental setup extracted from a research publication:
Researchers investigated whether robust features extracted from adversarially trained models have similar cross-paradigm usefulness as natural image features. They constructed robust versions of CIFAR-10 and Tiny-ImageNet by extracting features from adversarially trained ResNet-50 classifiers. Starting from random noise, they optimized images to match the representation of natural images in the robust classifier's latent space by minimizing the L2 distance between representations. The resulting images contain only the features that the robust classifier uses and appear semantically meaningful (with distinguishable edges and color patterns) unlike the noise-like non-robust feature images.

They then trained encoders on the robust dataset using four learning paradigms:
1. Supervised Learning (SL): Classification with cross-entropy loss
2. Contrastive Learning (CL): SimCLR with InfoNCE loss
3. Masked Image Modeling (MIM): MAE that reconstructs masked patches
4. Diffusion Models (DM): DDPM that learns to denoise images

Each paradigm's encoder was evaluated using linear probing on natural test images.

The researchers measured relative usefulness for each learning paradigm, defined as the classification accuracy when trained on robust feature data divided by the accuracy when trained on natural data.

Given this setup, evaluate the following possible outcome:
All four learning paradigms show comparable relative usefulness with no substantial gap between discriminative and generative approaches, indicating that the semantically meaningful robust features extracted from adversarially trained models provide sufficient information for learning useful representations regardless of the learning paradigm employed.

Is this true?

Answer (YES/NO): YES